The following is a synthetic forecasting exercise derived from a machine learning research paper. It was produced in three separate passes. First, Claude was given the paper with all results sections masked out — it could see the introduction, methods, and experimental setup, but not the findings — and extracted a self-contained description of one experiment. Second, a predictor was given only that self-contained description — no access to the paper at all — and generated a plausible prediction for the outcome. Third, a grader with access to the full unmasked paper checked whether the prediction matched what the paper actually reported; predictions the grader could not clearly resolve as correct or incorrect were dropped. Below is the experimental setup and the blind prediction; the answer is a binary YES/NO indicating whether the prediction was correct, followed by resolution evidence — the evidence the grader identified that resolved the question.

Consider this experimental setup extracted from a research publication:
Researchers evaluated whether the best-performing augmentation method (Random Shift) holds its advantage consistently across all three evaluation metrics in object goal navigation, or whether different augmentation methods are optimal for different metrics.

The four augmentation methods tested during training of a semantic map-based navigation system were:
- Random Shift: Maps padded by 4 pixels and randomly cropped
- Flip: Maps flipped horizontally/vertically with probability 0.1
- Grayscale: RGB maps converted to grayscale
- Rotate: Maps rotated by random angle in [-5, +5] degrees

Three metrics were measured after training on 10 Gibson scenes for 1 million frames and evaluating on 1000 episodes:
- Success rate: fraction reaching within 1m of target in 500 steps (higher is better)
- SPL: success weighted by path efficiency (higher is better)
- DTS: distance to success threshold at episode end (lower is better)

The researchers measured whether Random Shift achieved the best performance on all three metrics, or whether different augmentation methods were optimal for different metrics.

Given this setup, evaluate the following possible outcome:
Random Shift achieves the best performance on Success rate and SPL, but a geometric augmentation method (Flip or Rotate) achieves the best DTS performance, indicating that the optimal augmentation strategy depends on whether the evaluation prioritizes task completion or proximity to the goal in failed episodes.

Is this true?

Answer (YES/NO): NO